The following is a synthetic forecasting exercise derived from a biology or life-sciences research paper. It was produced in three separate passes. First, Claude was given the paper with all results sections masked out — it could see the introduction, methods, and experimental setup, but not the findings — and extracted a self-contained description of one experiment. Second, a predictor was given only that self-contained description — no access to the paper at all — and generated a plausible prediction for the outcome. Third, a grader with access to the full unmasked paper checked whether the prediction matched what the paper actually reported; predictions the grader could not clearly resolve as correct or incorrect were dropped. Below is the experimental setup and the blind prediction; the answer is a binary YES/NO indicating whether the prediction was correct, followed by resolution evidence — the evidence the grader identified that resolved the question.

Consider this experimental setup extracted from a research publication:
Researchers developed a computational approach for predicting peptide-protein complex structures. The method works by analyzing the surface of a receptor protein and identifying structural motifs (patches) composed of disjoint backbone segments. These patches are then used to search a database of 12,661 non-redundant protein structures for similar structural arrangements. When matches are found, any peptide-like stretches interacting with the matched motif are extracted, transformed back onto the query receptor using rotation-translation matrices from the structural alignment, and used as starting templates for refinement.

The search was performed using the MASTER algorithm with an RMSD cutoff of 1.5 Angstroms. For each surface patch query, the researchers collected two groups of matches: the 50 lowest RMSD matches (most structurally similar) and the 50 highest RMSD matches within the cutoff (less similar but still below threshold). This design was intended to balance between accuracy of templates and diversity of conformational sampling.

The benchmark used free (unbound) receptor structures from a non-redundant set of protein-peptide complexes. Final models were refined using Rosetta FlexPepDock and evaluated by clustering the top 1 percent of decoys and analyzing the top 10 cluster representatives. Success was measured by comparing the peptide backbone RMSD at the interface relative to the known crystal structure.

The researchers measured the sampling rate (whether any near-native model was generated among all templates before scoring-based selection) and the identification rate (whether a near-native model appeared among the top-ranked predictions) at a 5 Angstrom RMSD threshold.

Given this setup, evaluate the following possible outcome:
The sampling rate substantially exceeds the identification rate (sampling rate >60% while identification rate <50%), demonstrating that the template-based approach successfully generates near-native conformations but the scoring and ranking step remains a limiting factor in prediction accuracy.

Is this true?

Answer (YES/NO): NO